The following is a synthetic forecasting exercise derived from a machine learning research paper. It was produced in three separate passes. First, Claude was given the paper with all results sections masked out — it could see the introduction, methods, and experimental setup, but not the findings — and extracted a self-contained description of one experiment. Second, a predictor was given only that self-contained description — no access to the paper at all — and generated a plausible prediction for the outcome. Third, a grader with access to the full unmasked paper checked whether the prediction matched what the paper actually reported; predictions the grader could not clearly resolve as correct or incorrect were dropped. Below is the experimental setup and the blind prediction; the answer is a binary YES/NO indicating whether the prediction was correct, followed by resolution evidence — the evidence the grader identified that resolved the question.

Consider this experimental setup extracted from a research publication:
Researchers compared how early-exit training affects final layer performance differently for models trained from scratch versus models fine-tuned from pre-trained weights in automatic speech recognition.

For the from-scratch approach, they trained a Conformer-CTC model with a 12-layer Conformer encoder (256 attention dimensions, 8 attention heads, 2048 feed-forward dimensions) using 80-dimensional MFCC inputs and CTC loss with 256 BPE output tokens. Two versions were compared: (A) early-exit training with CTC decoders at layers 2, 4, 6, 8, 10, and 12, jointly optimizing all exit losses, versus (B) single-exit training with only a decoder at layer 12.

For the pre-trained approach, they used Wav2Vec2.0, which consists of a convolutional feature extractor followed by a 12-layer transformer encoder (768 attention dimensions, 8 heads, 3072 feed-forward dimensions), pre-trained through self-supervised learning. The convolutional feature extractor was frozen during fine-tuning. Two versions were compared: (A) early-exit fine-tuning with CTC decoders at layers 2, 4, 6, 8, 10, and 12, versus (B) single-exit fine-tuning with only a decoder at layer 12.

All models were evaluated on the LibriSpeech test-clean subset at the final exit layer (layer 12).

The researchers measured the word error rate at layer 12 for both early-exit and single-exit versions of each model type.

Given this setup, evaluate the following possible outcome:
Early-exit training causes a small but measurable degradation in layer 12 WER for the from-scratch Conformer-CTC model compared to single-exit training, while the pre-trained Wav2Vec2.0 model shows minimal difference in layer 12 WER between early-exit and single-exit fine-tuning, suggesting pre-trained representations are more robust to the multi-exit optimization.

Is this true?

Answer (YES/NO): NO